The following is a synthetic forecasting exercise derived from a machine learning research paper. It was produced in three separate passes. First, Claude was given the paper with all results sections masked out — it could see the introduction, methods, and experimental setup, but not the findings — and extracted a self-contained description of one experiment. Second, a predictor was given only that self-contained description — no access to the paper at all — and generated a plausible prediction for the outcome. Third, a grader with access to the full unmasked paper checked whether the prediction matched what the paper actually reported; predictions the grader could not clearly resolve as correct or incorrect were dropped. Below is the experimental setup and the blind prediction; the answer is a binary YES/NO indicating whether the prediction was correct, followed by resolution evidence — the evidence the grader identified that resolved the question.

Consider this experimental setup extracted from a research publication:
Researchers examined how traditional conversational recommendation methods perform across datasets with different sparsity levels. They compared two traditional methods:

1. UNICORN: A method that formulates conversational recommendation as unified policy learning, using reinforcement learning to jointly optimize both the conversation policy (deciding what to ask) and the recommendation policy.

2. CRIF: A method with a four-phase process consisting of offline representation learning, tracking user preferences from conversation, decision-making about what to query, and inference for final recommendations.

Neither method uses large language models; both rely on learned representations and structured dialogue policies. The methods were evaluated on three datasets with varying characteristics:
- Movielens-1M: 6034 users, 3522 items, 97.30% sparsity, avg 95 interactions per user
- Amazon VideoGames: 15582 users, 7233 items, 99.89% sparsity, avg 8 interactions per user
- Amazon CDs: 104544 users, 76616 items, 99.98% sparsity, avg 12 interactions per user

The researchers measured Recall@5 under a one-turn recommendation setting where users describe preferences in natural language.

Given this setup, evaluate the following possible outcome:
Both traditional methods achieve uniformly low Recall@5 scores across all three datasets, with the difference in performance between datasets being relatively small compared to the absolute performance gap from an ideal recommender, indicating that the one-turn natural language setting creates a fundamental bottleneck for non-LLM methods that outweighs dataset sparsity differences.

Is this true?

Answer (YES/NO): NO